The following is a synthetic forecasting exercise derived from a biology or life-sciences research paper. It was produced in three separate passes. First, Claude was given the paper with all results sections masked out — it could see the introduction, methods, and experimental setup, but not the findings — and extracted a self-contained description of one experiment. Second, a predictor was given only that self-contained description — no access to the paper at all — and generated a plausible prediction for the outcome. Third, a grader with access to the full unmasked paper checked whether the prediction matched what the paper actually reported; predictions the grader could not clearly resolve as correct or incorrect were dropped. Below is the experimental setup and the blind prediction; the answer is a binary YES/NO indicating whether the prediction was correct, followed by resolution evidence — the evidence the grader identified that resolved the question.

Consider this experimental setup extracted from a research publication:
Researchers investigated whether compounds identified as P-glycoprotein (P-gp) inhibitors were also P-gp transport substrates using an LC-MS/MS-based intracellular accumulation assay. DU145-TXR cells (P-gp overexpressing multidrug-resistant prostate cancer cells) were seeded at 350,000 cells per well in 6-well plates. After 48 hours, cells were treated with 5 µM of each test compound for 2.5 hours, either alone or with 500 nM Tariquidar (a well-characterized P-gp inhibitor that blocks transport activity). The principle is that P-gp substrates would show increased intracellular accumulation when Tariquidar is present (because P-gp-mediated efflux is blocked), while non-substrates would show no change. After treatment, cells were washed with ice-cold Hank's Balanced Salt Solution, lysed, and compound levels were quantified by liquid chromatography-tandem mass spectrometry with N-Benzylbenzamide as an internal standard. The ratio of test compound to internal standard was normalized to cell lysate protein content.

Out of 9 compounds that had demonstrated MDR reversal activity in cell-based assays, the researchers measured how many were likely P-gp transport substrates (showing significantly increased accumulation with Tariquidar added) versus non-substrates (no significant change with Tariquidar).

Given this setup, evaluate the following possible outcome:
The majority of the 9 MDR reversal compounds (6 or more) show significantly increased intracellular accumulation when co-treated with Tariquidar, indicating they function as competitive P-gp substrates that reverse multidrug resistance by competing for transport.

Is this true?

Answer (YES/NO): NO